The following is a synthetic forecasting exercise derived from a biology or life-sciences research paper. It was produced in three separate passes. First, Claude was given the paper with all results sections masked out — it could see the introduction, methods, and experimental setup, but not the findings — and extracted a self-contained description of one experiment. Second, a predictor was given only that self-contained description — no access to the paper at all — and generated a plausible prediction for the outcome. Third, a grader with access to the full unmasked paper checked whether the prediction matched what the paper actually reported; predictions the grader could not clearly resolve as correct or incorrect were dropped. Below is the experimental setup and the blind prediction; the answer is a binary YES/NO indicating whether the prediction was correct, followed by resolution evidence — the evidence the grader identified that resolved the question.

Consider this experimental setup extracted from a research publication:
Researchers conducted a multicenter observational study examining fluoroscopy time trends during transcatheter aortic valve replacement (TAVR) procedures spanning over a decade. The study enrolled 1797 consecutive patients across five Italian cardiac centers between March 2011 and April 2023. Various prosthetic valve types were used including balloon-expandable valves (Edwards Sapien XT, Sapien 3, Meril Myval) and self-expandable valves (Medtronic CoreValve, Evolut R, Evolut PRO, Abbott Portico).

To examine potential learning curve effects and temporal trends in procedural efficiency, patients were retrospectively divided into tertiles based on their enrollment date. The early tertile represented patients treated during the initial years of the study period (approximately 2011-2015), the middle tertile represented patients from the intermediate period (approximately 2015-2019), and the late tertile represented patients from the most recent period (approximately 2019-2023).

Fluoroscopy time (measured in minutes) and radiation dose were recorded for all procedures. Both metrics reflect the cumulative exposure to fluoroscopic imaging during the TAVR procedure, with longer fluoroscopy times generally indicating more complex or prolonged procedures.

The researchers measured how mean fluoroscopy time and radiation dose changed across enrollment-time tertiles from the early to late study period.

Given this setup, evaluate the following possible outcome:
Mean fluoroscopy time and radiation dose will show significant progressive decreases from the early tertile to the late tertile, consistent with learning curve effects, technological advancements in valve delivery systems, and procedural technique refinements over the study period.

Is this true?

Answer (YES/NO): NO